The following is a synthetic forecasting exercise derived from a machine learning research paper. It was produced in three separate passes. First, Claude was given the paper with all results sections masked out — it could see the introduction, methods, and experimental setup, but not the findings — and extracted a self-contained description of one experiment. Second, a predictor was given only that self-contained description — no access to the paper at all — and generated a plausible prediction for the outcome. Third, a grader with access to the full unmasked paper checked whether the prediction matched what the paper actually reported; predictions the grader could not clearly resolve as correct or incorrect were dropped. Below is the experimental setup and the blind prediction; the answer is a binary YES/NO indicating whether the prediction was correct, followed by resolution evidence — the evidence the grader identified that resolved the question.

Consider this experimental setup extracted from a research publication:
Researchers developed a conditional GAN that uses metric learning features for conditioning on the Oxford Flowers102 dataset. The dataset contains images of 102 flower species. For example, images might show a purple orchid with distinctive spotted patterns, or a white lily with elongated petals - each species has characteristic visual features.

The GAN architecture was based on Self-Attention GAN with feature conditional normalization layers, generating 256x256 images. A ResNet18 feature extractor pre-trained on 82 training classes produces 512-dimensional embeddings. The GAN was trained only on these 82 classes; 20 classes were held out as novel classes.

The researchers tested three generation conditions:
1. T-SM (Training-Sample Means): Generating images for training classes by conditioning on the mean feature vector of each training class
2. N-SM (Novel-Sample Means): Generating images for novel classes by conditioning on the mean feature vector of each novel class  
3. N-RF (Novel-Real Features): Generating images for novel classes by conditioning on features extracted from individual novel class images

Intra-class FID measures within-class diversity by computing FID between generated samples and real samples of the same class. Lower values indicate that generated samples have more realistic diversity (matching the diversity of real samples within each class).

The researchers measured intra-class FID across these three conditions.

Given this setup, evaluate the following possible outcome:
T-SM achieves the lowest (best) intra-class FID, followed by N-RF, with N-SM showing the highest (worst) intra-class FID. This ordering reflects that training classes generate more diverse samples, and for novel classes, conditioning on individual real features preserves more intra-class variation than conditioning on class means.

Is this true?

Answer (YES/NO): YES